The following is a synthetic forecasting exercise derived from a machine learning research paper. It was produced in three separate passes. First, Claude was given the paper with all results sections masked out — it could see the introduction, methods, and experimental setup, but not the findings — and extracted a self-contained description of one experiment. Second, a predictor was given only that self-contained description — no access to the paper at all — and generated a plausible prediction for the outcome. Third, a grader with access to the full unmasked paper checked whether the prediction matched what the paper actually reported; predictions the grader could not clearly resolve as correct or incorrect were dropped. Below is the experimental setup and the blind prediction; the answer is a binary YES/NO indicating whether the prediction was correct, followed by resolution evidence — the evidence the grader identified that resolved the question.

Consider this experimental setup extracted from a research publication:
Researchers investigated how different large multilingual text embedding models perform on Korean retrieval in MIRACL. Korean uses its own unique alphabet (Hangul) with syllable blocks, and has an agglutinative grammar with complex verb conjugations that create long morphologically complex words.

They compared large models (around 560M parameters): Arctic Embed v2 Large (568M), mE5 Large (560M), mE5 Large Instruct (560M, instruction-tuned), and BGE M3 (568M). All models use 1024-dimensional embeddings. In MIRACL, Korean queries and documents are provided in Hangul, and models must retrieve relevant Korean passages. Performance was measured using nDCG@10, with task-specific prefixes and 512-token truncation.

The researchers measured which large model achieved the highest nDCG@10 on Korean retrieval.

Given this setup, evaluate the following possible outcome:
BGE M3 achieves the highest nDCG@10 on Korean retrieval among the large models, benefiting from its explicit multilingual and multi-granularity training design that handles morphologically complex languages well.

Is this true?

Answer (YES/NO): YES